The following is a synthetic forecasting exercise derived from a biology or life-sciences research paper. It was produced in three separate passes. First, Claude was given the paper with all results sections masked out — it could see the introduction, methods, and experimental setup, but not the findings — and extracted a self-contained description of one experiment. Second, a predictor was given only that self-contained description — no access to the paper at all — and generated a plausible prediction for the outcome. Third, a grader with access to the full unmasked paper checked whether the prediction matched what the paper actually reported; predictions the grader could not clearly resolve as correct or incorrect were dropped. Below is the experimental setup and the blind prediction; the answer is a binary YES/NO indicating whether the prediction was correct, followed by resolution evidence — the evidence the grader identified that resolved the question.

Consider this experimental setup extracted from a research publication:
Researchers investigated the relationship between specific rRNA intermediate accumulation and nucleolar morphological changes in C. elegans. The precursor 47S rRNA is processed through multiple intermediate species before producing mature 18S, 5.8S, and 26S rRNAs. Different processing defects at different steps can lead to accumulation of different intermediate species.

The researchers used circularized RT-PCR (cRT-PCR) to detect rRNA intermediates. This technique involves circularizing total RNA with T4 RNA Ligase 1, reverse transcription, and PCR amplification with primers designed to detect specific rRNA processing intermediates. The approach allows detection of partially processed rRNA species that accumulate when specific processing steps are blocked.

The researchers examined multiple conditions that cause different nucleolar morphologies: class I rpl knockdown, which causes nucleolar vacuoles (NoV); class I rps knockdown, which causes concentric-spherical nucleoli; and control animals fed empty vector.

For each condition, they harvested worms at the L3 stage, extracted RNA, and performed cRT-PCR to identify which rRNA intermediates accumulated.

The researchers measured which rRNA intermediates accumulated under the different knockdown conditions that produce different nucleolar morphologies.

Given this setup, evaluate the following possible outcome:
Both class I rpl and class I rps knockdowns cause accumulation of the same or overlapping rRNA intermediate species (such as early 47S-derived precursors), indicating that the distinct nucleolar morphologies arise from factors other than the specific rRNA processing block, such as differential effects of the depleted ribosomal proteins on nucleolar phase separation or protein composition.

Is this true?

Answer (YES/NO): NO